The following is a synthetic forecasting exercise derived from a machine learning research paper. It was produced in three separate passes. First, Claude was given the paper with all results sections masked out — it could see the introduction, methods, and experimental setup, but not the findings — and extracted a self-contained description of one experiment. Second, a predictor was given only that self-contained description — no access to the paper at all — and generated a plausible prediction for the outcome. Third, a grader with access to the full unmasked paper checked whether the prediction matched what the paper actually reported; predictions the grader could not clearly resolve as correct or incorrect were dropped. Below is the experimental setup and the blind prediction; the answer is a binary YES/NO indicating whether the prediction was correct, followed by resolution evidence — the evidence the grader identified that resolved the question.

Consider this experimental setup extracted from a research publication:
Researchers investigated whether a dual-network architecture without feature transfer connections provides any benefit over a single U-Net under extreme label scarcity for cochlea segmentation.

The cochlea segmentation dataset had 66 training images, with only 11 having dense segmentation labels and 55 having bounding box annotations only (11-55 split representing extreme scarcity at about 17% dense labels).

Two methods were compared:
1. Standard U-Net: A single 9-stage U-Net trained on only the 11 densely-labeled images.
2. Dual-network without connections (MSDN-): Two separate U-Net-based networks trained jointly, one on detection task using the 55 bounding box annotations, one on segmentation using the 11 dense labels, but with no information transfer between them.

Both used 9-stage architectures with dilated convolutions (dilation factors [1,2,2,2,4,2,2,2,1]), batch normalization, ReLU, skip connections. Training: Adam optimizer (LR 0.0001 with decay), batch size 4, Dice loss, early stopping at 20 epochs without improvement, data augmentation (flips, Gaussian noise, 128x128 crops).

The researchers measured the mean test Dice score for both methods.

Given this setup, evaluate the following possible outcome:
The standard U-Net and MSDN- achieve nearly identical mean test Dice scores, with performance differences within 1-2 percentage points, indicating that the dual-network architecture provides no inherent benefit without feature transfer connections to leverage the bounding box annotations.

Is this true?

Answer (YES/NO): YES